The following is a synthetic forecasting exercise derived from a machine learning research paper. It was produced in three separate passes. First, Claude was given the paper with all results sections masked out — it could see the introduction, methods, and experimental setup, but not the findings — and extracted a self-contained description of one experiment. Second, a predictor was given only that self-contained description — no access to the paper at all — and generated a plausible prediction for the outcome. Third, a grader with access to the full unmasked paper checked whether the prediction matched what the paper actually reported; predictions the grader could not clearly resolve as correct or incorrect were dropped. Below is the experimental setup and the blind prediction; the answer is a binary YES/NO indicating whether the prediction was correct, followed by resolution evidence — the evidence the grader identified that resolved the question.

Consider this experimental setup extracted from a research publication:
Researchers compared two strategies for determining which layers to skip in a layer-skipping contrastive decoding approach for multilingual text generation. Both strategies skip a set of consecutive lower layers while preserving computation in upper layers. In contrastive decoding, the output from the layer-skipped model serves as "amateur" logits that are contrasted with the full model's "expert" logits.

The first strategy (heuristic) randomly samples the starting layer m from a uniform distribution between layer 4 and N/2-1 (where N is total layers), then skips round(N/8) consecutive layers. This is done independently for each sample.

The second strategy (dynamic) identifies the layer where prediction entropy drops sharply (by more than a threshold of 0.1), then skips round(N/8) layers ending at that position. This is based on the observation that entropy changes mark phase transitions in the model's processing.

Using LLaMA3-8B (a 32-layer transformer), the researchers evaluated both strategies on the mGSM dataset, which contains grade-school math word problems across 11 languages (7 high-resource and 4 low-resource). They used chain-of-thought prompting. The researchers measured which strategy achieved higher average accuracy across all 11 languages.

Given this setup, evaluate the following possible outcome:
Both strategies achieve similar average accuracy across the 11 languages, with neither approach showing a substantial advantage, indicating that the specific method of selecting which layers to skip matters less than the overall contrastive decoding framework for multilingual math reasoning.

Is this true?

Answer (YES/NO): NO